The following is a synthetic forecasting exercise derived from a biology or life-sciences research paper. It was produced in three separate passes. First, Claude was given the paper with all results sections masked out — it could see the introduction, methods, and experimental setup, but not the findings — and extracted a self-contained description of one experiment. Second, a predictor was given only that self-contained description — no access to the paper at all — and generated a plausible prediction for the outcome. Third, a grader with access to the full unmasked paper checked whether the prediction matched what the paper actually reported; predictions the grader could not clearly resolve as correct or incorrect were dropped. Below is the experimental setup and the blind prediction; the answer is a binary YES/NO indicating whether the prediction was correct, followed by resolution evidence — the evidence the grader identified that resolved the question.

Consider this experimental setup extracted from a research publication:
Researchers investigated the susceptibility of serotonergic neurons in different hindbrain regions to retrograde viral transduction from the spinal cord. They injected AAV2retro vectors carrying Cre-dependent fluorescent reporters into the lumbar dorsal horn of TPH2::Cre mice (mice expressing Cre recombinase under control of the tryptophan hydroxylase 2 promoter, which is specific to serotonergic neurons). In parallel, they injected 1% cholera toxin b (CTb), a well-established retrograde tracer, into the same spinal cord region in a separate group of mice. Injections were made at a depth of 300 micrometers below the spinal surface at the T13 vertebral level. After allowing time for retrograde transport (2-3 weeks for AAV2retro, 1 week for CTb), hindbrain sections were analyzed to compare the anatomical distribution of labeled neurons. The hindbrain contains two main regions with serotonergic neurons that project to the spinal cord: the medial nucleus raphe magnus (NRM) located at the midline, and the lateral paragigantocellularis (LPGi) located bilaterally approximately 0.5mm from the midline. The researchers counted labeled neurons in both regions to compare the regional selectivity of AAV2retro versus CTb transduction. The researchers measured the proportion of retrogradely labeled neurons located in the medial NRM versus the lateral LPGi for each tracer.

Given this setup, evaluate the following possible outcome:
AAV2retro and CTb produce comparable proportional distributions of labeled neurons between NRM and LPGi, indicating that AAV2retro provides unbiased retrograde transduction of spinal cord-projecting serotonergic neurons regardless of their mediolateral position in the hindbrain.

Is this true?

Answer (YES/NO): NO